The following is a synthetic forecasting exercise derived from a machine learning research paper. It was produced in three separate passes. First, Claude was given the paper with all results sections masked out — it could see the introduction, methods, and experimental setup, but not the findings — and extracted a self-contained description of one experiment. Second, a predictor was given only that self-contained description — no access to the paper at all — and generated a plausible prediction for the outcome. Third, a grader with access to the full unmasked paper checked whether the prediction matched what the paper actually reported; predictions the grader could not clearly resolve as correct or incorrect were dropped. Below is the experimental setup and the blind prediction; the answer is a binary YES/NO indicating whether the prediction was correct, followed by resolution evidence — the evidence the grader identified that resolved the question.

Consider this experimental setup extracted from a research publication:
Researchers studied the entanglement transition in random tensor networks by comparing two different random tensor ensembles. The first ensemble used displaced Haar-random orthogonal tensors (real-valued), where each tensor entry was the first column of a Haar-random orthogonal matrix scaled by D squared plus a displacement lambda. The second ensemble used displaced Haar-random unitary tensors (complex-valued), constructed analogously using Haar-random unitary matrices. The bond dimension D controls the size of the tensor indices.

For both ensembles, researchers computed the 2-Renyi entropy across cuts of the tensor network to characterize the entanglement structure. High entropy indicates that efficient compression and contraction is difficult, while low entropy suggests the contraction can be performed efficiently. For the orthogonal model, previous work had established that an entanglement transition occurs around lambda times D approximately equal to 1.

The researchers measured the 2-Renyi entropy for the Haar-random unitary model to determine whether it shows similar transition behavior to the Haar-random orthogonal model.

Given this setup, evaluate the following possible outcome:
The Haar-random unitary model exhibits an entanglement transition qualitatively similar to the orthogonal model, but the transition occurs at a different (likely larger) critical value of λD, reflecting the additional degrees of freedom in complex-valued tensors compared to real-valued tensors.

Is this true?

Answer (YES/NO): NO